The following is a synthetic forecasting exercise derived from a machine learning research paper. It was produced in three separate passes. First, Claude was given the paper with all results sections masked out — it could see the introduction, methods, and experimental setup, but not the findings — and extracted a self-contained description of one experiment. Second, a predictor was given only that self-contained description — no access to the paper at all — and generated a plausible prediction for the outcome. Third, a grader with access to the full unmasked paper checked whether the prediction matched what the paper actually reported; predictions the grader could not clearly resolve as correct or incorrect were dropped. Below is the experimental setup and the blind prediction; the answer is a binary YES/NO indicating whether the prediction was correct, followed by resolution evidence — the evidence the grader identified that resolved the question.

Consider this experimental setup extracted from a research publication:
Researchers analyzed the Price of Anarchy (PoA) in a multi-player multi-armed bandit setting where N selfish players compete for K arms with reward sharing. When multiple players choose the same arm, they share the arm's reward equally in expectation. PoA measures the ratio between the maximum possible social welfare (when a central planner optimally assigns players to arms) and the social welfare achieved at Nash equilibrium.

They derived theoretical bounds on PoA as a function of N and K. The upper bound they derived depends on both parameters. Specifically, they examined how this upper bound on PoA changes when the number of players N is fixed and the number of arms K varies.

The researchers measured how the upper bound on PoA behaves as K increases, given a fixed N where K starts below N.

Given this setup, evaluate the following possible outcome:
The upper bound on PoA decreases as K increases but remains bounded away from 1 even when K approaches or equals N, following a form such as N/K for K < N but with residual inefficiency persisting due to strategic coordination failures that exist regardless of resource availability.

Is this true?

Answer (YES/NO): NO